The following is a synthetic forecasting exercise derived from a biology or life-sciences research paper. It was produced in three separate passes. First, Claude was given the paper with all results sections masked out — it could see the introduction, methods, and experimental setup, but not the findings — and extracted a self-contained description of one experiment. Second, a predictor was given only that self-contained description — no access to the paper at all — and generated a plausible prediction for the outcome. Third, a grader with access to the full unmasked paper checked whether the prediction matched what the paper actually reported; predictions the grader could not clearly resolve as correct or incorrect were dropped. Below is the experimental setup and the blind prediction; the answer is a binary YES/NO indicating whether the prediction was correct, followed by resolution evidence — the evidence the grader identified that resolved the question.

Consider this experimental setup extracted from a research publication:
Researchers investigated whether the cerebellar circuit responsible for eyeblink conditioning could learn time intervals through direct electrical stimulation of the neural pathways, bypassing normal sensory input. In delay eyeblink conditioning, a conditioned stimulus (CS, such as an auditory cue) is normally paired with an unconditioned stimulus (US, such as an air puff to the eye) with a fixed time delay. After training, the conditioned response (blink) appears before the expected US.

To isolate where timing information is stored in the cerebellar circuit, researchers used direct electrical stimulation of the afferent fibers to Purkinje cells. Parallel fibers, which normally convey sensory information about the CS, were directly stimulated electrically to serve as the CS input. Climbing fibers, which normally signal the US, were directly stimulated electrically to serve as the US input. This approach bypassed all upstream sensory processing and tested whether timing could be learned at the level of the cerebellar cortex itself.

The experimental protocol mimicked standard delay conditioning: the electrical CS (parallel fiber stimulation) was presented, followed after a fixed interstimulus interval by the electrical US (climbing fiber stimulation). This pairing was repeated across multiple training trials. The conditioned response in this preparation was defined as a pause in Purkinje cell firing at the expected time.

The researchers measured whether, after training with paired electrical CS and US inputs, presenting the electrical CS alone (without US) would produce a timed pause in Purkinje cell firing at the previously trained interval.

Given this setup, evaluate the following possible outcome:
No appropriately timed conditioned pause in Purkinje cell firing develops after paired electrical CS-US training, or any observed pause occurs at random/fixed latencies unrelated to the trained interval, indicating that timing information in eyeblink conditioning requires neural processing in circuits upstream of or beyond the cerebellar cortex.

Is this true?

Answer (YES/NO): NO